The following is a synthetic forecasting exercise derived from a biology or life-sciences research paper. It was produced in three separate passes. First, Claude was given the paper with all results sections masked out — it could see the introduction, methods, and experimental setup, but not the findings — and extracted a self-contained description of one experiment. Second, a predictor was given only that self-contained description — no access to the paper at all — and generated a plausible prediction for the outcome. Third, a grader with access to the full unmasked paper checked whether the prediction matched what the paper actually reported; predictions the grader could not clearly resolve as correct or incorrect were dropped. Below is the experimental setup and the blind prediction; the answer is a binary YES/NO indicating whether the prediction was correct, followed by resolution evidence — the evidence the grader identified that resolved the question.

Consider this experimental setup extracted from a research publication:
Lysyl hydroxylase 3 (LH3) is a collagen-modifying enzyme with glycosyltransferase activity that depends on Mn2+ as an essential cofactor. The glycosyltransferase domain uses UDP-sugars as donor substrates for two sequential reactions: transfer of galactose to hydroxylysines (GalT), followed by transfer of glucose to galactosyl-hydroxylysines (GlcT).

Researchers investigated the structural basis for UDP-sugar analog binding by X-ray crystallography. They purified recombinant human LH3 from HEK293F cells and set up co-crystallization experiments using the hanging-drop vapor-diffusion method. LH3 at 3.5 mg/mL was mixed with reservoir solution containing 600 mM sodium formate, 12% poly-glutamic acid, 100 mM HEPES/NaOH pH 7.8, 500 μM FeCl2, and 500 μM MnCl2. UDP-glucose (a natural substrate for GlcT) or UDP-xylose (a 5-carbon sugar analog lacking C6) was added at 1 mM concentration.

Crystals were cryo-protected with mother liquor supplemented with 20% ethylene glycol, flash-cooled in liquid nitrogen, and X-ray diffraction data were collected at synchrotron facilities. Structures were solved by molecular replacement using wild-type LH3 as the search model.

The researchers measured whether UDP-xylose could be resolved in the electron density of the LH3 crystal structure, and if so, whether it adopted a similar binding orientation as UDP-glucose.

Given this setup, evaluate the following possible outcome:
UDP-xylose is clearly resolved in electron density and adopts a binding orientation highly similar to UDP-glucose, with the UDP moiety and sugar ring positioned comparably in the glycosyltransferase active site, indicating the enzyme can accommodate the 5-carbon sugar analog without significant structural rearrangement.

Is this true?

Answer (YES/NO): NO